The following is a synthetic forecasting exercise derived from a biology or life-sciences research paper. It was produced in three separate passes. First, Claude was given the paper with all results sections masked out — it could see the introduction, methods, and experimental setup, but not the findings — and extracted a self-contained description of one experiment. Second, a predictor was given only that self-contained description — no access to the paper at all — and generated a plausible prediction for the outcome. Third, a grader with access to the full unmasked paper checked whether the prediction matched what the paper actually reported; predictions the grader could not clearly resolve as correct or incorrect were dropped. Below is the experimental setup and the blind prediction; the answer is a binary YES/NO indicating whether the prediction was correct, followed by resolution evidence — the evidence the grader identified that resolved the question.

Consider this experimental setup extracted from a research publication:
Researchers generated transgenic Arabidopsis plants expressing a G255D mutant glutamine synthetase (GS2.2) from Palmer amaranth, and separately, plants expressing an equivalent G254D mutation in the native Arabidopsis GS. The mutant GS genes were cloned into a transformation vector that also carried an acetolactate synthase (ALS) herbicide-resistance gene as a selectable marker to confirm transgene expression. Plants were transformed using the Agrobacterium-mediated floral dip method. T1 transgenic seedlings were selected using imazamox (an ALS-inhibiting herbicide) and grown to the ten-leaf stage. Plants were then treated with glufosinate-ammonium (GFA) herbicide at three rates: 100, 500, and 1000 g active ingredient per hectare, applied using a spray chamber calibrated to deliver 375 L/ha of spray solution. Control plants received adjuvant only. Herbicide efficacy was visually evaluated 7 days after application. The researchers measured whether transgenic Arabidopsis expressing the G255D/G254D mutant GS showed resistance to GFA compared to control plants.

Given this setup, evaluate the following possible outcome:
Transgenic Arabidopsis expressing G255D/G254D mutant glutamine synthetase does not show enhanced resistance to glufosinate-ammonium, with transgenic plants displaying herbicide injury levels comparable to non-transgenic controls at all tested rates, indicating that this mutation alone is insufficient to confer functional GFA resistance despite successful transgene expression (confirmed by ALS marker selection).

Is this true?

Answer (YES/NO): YES